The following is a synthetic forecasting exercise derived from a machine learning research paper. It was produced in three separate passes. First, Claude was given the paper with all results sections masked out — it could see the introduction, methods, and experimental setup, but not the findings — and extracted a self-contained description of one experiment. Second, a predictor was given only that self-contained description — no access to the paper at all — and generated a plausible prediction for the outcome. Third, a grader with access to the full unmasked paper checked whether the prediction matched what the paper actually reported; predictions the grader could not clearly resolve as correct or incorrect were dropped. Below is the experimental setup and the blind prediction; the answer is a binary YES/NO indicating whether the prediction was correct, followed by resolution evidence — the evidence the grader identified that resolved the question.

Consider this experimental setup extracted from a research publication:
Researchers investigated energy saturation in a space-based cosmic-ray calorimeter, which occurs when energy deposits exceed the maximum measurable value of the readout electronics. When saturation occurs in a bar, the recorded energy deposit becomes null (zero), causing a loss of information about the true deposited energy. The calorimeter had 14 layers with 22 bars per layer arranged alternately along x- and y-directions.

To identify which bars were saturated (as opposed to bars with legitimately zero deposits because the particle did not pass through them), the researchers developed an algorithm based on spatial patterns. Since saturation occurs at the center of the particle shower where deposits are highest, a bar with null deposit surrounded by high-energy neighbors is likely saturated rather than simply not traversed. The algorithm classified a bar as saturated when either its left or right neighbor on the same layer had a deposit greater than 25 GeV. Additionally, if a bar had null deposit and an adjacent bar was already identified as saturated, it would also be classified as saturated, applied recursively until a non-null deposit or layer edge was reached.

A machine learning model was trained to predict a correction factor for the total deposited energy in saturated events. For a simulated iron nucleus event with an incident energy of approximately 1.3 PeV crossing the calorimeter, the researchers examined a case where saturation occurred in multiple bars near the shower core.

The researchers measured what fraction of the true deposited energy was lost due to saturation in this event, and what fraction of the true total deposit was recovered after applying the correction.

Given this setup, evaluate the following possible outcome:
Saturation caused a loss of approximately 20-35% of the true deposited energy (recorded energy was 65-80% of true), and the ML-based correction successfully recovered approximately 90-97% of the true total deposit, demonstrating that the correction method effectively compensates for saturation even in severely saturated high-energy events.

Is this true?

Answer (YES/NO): NO